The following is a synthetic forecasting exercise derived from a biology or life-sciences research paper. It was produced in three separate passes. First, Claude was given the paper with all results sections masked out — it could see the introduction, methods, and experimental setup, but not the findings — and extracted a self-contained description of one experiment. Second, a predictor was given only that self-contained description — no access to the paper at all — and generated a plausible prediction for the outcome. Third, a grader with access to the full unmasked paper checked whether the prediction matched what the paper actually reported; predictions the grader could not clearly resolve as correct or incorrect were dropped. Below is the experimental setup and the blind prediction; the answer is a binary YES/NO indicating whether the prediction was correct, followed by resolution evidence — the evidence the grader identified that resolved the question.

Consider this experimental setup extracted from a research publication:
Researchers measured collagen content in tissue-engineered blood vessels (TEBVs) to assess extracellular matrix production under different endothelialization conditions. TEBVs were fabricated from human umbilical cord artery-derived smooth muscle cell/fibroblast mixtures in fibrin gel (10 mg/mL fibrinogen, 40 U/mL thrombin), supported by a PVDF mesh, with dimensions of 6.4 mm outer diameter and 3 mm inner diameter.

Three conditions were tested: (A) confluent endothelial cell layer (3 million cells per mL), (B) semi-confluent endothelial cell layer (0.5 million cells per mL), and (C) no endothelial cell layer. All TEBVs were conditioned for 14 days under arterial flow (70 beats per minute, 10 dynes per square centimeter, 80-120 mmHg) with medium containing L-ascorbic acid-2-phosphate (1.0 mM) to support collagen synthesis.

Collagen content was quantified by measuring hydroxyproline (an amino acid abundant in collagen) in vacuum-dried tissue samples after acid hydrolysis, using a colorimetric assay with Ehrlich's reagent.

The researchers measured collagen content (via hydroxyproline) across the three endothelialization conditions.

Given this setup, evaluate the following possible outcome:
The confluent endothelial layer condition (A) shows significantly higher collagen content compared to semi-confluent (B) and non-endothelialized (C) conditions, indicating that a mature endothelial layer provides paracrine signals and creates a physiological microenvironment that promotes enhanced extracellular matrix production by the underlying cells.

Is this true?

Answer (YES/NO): NO